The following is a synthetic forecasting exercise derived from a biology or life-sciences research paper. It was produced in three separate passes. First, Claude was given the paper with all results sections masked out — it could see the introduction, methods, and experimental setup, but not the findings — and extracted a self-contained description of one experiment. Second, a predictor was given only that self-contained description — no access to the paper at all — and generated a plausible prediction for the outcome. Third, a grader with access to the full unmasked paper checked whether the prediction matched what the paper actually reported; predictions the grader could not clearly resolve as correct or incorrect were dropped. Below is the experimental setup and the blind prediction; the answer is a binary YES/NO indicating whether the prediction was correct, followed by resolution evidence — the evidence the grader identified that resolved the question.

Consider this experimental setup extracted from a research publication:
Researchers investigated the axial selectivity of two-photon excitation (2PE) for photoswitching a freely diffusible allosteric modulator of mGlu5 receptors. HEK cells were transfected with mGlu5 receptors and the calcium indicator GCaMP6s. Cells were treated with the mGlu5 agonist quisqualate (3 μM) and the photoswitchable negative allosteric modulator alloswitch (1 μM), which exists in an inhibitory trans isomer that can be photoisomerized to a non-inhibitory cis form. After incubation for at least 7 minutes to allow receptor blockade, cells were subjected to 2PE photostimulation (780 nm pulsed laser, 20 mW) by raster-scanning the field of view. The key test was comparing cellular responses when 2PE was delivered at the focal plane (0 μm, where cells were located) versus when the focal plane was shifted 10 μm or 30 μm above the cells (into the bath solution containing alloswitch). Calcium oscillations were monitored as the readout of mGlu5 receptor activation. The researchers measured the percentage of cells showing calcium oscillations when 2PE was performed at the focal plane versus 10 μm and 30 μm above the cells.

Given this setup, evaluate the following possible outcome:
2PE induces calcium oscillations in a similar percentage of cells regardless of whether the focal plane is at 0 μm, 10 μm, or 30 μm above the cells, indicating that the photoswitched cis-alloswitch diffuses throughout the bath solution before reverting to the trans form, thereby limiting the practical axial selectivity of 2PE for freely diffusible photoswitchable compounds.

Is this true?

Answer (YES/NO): NO